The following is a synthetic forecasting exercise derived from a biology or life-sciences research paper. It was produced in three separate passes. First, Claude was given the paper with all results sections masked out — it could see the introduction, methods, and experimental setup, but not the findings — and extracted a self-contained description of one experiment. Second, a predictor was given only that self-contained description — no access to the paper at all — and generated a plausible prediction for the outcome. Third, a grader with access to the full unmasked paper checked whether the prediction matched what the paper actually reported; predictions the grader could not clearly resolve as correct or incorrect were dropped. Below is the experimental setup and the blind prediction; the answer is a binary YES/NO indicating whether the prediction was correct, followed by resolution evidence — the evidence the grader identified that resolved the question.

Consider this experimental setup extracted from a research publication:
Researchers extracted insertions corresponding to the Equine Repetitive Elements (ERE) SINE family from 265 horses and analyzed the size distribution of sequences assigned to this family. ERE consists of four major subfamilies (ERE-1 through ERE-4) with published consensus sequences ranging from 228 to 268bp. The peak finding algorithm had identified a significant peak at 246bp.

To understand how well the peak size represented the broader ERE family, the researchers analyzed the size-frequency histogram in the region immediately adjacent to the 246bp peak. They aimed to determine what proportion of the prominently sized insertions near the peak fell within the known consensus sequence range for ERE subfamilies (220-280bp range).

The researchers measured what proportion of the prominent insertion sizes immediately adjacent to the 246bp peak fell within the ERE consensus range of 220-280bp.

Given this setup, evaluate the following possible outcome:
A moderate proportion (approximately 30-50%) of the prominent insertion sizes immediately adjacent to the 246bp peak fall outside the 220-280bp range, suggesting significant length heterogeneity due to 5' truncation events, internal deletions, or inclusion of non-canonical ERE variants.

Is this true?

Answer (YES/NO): NO